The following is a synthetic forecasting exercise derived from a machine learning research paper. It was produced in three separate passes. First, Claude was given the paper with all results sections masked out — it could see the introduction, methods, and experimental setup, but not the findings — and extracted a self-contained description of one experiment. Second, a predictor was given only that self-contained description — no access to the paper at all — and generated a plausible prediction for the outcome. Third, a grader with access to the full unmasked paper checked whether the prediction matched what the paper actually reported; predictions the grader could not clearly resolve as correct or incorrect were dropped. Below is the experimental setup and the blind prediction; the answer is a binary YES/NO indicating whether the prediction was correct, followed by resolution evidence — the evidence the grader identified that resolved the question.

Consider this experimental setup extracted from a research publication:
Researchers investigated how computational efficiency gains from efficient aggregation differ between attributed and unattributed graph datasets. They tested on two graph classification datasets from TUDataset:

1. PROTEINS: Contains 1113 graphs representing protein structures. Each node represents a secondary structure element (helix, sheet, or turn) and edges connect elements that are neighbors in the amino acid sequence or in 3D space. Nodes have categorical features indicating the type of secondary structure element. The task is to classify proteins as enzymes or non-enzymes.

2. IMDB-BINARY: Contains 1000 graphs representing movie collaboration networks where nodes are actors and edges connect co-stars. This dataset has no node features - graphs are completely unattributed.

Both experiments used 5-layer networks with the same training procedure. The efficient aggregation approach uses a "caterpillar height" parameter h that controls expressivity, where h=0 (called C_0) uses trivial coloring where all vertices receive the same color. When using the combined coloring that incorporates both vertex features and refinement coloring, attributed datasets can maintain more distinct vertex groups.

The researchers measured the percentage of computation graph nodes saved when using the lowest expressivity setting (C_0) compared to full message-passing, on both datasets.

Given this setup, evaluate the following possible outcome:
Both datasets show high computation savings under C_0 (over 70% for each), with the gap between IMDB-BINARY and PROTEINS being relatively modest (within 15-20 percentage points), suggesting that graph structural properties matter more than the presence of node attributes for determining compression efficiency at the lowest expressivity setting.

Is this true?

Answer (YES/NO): NO